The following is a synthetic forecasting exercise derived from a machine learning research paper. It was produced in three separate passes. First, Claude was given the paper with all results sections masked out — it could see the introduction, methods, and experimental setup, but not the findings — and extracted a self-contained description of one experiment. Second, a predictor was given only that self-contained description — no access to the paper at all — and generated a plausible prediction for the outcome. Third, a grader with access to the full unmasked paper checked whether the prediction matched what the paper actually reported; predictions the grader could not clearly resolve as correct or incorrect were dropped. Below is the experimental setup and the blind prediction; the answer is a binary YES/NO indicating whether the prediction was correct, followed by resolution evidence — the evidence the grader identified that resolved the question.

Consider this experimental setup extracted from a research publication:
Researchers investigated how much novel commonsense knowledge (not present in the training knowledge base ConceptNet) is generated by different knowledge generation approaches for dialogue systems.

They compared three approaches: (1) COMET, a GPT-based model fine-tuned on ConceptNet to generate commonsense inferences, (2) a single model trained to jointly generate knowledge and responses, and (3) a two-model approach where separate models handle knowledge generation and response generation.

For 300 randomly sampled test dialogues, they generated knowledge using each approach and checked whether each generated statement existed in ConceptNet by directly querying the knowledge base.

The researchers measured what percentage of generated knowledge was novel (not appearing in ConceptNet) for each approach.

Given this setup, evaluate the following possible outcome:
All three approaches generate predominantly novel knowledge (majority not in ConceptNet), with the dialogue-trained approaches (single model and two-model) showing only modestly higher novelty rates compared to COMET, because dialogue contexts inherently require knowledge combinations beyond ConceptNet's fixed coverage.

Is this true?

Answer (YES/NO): NO